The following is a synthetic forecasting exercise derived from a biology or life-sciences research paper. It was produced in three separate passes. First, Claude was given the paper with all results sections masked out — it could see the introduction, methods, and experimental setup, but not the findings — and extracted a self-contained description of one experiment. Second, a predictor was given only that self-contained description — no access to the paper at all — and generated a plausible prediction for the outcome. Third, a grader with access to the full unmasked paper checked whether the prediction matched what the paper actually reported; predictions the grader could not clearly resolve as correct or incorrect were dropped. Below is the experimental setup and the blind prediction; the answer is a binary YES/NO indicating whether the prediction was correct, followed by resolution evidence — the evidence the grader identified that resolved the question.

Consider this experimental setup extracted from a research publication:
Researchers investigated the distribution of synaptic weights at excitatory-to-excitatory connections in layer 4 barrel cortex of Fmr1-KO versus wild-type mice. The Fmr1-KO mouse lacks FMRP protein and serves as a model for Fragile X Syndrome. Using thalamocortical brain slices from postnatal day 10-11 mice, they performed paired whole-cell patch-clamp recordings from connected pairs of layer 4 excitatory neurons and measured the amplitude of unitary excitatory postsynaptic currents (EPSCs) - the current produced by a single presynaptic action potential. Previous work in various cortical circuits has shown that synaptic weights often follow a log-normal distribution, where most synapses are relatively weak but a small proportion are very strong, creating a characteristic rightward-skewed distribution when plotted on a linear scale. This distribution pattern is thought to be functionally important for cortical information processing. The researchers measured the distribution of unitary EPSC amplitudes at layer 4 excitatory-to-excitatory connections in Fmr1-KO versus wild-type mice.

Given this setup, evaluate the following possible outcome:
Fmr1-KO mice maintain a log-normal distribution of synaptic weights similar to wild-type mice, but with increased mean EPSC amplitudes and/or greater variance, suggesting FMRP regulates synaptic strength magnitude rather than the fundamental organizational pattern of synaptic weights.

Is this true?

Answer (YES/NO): NO